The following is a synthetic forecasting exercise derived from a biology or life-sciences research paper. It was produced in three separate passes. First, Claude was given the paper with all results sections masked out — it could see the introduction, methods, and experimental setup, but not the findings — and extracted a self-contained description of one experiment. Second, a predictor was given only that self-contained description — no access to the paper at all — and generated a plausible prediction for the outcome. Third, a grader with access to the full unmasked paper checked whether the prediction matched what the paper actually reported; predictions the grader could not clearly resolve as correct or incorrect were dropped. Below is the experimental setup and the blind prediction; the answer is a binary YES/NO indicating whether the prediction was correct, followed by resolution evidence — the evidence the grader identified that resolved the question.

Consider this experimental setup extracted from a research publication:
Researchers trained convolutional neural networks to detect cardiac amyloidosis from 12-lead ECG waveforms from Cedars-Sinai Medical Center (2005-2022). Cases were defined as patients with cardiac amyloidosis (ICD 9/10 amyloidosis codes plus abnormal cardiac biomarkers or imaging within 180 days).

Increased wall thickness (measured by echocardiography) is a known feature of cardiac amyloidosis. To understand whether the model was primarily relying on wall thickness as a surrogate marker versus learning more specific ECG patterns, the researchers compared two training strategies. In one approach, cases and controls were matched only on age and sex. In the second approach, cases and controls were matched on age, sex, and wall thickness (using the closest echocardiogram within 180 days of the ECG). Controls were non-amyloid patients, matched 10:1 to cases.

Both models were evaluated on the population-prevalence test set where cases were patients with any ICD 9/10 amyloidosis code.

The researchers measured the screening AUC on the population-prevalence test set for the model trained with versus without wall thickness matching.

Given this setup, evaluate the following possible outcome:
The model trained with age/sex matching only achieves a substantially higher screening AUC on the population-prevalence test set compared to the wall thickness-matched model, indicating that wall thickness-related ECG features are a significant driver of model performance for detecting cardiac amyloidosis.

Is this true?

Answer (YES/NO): NO